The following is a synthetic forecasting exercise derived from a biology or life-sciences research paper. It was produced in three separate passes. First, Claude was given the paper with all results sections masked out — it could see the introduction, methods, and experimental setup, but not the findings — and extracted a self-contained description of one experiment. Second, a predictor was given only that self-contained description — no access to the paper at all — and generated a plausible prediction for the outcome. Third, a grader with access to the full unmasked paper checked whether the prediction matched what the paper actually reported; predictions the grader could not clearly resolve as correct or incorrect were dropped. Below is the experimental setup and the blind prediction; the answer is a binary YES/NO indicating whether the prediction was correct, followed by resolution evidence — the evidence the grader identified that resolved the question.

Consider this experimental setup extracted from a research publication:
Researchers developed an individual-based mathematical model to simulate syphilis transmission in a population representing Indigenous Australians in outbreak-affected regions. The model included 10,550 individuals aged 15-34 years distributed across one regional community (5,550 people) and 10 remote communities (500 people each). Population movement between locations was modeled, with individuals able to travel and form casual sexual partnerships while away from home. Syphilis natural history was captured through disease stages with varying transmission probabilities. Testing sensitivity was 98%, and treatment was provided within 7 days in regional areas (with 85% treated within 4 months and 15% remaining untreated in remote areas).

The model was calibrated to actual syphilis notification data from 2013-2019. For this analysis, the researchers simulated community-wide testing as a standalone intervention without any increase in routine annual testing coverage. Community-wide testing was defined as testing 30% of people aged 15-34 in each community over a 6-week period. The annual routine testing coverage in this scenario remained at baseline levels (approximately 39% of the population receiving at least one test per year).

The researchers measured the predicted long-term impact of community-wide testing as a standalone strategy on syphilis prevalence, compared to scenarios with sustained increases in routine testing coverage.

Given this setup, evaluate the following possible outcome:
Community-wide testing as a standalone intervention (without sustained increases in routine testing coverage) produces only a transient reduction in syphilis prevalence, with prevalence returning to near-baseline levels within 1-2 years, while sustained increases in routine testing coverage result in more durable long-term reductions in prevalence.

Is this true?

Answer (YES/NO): NO